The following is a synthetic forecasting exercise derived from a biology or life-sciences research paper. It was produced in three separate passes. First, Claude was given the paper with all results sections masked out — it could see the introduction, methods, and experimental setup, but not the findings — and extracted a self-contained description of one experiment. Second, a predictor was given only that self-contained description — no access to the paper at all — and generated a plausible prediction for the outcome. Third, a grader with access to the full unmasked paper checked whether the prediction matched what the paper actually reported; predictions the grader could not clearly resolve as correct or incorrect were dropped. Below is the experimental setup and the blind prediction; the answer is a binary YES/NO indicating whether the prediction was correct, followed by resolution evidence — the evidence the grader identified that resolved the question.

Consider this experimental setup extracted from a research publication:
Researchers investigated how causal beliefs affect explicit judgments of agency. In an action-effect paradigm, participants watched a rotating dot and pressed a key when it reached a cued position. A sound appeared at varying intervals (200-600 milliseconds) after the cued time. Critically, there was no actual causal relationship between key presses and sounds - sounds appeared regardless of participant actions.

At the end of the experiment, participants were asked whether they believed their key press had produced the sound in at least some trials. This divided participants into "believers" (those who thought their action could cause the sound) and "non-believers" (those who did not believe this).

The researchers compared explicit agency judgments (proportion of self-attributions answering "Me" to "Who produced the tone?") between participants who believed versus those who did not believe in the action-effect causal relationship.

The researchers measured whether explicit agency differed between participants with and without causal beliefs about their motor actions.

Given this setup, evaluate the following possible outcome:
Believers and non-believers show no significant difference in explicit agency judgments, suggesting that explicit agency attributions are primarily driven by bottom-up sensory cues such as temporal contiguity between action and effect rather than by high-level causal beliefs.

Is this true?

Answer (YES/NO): NO